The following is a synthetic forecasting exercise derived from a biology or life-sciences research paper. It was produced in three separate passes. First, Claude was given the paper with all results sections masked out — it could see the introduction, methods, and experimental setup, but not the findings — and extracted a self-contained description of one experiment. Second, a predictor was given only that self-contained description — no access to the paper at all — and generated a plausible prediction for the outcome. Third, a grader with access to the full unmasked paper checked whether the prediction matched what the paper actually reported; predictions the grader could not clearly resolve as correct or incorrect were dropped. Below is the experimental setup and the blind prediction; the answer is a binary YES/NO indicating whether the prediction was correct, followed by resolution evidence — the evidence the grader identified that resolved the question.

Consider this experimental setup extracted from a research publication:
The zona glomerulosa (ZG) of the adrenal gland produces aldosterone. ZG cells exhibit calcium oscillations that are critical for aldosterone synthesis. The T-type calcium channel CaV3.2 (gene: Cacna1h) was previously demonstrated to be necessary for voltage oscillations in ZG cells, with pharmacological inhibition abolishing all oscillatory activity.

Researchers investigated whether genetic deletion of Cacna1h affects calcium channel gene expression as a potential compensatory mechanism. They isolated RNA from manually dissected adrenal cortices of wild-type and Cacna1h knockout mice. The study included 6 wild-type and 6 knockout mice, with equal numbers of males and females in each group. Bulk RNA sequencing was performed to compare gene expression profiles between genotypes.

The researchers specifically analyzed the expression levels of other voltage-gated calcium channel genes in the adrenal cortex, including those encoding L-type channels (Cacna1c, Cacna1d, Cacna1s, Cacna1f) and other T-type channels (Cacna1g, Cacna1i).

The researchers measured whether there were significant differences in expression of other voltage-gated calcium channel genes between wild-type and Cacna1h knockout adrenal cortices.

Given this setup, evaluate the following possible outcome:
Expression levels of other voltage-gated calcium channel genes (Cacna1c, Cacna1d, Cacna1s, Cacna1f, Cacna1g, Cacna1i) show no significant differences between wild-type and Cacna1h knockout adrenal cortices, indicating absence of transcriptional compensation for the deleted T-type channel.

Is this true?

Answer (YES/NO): YES